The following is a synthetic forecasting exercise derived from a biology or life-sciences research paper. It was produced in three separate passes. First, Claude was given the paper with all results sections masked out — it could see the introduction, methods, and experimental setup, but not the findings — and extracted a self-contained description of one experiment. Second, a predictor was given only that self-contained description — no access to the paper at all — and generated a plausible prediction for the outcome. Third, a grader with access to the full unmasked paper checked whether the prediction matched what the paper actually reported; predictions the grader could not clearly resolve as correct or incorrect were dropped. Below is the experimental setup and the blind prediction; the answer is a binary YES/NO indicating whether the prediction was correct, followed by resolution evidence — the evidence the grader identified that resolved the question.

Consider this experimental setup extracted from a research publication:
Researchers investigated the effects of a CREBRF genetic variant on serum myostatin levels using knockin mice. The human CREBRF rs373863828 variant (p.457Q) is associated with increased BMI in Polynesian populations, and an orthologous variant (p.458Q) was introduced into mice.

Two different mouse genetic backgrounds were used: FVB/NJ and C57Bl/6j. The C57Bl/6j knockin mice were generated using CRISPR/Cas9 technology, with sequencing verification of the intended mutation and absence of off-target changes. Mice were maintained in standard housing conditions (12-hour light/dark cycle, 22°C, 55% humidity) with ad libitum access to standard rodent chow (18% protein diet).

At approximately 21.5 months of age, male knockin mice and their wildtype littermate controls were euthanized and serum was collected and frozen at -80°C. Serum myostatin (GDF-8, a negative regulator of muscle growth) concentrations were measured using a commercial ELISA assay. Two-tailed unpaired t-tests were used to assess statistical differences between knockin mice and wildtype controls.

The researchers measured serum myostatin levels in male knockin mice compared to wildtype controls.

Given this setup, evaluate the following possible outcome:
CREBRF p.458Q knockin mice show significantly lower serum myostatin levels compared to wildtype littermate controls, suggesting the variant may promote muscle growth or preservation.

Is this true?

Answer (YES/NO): YES